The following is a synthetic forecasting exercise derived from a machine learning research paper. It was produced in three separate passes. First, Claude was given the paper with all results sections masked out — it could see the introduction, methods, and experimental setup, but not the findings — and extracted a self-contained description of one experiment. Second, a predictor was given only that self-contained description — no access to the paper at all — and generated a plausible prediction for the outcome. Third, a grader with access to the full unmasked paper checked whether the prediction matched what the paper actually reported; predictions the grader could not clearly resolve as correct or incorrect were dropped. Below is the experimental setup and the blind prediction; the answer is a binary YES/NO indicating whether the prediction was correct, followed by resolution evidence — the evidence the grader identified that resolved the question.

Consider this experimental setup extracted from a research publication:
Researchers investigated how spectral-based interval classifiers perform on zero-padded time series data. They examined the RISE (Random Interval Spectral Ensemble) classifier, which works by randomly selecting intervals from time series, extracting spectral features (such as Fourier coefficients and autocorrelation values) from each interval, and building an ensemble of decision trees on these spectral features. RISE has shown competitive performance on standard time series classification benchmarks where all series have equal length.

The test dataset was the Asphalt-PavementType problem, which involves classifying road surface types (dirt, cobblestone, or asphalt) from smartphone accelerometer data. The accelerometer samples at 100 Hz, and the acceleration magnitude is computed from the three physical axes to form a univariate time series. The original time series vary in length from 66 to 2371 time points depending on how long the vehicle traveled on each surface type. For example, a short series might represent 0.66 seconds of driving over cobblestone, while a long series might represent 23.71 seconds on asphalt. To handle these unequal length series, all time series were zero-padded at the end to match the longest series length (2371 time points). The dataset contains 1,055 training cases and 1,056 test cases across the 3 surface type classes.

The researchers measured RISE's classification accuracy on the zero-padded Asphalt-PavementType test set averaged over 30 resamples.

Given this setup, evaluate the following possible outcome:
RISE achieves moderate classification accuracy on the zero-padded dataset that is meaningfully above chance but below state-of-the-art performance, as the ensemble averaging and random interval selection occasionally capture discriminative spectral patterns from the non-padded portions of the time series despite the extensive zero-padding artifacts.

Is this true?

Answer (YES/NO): NO